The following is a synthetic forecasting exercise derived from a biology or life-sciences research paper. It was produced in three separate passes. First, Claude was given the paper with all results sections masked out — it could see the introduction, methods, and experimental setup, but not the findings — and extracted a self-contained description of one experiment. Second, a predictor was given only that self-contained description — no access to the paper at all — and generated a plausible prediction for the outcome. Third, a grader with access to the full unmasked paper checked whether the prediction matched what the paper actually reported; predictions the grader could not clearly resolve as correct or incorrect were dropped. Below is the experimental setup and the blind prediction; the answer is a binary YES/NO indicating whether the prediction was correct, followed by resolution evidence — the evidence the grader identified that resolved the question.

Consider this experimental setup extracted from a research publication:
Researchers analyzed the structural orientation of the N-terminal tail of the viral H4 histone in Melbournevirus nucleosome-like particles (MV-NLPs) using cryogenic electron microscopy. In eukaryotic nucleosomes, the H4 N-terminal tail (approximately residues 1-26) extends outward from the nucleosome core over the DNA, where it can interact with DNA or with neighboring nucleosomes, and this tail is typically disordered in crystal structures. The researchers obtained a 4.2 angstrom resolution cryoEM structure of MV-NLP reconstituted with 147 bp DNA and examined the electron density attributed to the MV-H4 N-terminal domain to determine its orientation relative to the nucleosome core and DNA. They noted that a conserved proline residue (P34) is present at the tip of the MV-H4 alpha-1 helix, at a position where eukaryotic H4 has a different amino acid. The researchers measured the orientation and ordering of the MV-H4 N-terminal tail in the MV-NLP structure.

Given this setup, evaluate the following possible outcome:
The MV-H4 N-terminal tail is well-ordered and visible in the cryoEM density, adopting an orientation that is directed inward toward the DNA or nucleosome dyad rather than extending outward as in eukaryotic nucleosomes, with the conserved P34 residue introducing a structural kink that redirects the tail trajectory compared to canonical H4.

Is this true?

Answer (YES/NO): NO